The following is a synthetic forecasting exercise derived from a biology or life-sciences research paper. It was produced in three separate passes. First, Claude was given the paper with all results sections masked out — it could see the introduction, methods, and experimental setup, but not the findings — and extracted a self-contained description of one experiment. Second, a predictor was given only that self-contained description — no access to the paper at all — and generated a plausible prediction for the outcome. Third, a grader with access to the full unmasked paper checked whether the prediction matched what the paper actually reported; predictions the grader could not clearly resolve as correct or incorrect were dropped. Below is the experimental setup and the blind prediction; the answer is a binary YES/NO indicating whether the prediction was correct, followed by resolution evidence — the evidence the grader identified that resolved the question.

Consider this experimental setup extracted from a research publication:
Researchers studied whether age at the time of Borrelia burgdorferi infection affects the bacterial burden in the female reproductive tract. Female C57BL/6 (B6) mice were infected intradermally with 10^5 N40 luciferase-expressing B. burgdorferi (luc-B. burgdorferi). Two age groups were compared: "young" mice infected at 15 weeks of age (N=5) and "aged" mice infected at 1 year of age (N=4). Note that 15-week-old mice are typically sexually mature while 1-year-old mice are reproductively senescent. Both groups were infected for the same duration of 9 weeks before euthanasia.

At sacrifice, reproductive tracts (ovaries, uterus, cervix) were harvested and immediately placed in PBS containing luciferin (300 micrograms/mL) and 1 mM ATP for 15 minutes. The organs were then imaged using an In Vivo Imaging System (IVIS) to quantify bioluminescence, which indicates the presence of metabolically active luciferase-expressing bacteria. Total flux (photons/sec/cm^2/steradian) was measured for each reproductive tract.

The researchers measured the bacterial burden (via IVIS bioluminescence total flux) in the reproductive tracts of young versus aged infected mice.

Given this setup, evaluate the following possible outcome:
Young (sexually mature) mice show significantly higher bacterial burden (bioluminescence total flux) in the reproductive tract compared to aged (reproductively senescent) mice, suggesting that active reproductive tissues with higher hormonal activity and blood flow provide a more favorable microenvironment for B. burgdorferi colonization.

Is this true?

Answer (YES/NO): NO